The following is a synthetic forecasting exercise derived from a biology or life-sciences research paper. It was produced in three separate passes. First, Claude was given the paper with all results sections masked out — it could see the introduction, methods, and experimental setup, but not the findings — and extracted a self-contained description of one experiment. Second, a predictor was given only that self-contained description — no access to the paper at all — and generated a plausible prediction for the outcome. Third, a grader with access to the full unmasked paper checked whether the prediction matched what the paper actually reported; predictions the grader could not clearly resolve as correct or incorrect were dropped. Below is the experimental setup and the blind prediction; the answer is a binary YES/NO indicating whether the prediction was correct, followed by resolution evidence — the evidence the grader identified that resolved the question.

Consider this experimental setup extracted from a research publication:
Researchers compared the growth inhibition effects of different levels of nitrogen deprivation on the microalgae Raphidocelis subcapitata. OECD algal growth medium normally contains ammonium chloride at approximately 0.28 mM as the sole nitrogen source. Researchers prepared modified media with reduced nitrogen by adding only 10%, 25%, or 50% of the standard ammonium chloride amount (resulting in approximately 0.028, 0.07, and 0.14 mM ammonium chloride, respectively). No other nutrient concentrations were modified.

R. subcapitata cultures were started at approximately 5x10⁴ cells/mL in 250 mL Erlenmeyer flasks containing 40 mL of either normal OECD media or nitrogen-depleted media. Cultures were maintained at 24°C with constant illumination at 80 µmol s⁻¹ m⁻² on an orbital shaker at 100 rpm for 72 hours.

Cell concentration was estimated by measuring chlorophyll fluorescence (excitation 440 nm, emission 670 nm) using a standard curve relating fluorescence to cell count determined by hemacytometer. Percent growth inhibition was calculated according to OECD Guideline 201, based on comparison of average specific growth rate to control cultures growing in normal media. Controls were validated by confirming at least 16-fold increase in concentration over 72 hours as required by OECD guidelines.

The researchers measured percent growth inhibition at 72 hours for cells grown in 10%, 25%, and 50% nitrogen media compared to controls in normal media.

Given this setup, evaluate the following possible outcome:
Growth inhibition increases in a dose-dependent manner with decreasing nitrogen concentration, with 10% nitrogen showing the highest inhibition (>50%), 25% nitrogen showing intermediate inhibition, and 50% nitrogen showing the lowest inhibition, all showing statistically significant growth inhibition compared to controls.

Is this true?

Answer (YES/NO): NO